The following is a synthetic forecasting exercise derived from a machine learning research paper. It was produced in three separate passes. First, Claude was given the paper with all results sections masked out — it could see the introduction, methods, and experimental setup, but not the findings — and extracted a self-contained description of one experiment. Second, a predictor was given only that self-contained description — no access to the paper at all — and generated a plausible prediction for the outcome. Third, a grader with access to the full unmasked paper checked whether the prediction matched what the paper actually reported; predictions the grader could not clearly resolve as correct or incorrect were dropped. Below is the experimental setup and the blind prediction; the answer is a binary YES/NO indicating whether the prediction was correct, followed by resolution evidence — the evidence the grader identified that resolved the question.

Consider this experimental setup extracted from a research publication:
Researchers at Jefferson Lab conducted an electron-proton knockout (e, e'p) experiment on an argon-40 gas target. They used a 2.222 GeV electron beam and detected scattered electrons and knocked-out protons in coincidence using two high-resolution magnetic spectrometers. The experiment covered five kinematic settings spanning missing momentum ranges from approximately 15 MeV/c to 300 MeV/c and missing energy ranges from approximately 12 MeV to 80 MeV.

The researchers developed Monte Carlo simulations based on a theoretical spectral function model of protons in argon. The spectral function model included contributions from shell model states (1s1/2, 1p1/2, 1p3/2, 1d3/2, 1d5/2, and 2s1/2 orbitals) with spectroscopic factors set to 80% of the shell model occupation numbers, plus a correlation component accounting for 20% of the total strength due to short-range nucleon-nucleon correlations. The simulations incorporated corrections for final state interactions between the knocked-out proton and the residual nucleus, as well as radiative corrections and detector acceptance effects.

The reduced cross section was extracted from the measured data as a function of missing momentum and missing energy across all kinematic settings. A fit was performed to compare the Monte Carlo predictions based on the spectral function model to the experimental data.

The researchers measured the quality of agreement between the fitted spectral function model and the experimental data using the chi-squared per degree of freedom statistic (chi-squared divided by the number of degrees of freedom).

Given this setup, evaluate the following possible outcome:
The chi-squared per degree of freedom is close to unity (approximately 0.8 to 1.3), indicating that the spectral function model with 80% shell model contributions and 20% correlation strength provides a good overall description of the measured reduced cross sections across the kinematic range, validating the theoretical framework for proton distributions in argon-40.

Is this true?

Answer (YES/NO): NO